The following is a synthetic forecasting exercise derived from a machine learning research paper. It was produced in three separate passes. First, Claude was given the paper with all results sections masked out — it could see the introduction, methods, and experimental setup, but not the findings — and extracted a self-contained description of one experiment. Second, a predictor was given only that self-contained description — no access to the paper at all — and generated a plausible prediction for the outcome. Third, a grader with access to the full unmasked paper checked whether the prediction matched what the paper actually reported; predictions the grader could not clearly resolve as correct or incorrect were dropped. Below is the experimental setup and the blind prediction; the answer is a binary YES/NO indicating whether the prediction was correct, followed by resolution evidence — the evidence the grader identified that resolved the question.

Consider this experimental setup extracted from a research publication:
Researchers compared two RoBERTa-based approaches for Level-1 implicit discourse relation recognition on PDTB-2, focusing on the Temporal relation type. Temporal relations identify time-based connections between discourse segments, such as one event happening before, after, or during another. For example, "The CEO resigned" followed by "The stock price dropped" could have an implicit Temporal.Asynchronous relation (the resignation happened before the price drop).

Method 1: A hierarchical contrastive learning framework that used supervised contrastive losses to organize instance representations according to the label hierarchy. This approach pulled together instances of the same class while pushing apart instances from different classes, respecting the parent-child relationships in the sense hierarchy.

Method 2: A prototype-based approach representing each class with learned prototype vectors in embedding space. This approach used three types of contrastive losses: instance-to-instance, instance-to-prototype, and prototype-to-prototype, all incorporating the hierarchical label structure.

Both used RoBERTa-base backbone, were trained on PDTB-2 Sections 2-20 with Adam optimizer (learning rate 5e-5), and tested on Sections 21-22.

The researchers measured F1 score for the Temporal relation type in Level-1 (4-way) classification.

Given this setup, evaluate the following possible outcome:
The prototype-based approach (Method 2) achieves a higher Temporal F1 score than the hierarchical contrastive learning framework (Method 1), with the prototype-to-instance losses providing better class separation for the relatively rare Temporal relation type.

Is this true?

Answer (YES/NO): NO